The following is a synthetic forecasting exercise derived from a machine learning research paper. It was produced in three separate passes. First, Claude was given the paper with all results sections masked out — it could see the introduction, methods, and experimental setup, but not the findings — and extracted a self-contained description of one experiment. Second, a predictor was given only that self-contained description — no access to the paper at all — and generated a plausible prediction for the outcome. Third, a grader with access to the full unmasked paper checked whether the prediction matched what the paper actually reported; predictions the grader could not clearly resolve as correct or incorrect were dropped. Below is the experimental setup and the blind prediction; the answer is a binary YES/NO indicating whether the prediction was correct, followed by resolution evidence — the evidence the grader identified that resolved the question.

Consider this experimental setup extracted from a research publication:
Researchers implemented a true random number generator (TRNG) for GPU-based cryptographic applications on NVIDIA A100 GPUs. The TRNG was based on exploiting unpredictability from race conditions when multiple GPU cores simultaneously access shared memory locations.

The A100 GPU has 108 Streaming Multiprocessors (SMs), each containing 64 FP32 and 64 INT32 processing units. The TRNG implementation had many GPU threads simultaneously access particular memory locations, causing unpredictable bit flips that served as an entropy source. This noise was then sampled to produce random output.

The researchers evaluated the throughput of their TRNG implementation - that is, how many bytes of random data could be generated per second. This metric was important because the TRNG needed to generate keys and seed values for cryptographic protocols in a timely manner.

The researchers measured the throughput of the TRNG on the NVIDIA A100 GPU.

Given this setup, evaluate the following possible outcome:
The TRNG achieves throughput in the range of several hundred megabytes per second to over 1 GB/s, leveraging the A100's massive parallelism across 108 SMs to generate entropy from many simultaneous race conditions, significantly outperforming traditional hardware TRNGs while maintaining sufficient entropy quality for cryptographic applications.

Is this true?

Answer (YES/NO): NO